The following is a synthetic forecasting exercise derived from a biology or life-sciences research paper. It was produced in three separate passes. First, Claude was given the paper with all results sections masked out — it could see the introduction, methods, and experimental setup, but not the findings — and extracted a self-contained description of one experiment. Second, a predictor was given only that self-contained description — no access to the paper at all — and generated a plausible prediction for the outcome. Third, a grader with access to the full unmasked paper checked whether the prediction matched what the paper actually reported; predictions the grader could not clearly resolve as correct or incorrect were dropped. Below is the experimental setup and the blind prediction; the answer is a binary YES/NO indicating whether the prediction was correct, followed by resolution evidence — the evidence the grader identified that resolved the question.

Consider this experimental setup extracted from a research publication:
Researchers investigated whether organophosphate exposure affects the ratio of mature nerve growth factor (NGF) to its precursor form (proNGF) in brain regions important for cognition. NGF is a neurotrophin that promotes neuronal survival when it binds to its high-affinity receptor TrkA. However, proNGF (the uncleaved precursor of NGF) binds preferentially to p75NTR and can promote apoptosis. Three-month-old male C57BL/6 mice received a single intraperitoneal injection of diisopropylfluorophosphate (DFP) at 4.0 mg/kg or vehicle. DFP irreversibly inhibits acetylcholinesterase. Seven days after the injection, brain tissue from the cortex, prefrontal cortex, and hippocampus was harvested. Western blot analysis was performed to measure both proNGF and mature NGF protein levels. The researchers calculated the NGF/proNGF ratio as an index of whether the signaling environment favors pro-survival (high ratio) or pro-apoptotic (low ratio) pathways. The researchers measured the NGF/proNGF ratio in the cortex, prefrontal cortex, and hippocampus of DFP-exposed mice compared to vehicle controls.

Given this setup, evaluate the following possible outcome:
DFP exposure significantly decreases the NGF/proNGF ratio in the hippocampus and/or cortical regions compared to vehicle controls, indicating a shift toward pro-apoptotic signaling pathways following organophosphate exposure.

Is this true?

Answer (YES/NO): YES